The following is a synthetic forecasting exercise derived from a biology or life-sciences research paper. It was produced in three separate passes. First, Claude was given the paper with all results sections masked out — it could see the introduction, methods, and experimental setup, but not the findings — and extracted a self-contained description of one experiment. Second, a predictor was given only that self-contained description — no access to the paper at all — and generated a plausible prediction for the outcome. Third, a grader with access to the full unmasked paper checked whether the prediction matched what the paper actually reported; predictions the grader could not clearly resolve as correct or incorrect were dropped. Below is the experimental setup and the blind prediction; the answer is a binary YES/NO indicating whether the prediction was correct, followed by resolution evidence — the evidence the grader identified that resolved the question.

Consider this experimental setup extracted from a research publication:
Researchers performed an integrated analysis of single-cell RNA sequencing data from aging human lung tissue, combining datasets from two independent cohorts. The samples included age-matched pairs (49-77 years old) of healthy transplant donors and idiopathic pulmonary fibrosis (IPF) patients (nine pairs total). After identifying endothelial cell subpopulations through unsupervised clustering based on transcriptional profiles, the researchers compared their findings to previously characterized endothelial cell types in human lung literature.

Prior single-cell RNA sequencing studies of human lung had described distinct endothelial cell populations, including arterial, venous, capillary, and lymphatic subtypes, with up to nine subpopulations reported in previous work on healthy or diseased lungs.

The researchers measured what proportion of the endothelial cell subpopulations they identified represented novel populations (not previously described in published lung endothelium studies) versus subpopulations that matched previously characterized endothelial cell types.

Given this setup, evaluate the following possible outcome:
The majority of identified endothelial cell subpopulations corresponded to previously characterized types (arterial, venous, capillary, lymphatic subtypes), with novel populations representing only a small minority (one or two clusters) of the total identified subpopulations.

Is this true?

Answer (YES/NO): NO